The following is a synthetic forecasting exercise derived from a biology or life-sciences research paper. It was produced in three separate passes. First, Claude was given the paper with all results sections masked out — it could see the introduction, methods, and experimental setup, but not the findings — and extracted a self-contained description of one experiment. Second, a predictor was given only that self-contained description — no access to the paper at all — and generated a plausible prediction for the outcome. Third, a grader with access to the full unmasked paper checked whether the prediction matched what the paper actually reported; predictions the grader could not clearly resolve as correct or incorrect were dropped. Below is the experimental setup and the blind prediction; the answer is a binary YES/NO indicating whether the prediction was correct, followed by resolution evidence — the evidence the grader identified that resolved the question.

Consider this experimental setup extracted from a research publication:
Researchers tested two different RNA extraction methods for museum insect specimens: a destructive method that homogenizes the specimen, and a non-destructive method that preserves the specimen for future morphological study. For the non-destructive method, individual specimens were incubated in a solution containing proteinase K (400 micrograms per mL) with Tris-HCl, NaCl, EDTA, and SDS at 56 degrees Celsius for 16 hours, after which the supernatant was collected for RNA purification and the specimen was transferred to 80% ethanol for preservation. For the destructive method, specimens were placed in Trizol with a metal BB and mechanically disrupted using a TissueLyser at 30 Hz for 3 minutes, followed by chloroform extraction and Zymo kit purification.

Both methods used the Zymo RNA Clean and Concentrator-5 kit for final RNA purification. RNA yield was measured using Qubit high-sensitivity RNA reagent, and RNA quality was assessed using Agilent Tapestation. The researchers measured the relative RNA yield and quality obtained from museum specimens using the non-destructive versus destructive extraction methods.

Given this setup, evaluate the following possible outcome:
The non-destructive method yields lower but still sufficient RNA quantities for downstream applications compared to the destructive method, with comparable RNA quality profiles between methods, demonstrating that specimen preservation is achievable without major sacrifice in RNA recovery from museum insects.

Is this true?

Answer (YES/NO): NO